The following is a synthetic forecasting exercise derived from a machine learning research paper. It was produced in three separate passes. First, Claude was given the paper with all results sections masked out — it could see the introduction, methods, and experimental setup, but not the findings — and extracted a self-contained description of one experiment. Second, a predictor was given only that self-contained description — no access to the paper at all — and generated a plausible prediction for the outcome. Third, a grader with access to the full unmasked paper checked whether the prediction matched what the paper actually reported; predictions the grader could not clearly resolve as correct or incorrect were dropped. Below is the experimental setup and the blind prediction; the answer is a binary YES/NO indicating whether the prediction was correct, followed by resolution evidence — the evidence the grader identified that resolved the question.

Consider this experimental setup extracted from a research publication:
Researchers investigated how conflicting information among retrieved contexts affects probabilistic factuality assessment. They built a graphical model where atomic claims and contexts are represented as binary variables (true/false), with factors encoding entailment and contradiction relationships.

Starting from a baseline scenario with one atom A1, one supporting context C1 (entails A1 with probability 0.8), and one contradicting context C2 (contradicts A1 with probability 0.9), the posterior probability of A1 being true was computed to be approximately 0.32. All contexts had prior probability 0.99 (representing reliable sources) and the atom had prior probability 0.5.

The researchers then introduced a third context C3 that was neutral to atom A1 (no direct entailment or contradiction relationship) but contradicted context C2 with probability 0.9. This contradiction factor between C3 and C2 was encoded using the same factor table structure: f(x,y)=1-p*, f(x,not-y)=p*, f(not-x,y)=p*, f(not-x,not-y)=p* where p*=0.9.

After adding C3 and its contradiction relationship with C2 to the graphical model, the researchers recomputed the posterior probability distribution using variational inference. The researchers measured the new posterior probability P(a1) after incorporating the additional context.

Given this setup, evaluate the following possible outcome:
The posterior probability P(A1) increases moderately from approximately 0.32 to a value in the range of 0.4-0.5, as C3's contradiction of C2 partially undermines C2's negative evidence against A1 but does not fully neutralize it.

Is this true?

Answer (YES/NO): NO